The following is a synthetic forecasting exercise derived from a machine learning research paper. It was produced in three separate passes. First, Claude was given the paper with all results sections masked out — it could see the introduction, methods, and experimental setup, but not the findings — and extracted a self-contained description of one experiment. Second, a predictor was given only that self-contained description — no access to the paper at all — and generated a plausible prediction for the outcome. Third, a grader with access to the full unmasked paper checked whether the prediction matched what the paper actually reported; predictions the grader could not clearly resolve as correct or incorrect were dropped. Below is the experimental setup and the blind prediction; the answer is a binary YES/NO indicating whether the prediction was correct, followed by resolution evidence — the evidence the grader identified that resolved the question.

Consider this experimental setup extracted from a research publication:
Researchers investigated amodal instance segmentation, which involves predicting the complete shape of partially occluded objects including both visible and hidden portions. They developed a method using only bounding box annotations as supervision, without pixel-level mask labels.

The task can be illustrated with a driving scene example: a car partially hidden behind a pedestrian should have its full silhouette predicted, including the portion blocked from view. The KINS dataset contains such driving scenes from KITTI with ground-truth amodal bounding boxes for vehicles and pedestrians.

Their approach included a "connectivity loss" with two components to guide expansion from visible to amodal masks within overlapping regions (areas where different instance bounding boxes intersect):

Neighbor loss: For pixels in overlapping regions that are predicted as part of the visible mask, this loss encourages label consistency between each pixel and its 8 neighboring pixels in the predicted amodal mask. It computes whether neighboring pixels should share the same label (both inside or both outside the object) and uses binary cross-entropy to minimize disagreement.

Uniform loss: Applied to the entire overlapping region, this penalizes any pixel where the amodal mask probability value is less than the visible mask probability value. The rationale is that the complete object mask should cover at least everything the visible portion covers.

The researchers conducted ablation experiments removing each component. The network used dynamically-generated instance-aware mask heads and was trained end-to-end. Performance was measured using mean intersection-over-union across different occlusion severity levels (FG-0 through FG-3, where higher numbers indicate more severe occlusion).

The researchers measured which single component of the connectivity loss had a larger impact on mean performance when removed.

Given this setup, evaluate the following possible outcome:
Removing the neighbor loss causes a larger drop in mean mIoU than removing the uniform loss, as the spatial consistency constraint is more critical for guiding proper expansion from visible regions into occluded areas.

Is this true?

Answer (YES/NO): YES